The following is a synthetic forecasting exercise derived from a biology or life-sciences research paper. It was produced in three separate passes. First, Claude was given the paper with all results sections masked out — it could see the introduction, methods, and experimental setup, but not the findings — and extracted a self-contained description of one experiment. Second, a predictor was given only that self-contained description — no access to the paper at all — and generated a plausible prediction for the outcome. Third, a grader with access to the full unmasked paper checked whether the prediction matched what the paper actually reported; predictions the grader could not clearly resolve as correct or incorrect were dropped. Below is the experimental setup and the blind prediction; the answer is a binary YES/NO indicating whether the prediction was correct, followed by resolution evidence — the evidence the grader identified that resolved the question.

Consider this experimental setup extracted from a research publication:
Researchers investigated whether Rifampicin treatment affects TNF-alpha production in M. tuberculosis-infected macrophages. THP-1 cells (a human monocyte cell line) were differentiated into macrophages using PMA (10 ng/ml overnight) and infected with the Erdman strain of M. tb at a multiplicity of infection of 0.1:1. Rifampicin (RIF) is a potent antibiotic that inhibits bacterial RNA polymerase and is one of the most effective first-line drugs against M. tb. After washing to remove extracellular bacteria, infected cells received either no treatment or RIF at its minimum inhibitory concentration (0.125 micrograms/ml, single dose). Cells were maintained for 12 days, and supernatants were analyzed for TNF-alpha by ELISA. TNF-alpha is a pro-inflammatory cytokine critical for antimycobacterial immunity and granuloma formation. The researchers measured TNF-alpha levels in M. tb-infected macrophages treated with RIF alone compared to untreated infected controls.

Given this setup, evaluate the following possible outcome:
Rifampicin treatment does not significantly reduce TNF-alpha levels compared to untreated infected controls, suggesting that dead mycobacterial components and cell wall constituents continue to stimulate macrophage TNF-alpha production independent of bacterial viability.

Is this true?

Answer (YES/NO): NO